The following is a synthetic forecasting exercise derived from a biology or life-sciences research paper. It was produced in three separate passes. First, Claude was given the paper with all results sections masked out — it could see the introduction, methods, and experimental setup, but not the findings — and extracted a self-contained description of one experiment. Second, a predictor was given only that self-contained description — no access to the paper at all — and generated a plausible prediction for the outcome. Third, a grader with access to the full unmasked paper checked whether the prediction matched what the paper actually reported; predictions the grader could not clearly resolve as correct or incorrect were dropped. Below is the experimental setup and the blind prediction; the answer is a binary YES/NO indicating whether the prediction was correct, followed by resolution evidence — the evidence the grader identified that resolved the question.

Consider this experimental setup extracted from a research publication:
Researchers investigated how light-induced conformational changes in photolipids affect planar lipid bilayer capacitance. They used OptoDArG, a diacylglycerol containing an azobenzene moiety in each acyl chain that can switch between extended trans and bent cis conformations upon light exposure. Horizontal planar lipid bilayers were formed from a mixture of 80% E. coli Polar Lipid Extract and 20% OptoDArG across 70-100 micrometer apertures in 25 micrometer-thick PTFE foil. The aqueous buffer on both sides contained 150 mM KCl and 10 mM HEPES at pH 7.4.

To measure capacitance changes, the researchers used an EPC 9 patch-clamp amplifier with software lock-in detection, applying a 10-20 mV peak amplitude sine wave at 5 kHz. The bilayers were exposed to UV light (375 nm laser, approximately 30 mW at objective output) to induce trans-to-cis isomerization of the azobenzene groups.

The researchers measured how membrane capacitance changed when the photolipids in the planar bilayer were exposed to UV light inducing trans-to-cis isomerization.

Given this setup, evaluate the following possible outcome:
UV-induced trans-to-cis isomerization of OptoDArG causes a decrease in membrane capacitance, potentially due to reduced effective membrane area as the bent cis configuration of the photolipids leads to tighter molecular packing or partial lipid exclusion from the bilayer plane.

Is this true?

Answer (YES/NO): NO